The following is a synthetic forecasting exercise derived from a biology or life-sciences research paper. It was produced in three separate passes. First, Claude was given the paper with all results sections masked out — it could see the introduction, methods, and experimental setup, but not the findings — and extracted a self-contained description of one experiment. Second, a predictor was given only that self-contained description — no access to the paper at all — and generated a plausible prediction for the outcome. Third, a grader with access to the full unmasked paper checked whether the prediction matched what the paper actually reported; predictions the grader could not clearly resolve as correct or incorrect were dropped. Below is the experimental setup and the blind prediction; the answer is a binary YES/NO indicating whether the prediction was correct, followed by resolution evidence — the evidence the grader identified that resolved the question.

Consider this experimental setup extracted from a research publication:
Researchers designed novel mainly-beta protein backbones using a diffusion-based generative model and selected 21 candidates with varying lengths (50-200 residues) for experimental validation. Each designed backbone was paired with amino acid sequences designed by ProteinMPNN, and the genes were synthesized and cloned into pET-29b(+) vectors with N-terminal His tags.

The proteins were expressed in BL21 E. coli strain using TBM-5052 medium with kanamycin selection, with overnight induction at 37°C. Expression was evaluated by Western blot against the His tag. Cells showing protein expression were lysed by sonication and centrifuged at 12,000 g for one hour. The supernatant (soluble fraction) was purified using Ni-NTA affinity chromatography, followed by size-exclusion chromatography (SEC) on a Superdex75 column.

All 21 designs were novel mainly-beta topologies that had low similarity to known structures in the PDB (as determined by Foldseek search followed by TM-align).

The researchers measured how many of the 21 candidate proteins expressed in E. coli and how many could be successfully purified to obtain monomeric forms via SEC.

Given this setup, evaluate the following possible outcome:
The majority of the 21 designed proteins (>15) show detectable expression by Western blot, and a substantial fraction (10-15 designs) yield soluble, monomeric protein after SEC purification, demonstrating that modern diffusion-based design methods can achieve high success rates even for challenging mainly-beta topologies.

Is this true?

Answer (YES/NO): NO